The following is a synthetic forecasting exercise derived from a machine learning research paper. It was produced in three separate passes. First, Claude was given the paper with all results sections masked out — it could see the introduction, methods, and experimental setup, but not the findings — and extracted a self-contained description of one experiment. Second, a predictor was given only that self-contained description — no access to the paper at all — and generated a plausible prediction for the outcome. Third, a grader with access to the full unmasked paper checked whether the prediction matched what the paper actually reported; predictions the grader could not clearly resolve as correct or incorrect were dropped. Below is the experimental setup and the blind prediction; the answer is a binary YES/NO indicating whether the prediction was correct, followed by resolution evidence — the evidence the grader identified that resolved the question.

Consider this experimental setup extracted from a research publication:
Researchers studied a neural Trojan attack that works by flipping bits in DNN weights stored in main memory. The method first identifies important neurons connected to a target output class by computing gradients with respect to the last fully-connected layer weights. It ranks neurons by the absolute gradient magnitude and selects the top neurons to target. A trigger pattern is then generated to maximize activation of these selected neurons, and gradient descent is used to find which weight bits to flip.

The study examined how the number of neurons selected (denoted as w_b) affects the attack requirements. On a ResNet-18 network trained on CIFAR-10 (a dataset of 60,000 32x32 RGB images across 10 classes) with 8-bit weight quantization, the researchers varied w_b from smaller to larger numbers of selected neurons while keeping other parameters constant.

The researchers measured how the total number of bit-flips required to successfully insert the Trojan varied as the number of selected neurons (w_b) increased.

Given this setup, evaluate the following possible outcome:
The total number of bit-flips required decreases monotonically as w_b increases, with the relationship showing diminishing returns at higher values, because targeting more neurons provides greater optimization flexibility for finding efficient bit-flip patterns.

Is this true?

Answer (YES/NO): NO